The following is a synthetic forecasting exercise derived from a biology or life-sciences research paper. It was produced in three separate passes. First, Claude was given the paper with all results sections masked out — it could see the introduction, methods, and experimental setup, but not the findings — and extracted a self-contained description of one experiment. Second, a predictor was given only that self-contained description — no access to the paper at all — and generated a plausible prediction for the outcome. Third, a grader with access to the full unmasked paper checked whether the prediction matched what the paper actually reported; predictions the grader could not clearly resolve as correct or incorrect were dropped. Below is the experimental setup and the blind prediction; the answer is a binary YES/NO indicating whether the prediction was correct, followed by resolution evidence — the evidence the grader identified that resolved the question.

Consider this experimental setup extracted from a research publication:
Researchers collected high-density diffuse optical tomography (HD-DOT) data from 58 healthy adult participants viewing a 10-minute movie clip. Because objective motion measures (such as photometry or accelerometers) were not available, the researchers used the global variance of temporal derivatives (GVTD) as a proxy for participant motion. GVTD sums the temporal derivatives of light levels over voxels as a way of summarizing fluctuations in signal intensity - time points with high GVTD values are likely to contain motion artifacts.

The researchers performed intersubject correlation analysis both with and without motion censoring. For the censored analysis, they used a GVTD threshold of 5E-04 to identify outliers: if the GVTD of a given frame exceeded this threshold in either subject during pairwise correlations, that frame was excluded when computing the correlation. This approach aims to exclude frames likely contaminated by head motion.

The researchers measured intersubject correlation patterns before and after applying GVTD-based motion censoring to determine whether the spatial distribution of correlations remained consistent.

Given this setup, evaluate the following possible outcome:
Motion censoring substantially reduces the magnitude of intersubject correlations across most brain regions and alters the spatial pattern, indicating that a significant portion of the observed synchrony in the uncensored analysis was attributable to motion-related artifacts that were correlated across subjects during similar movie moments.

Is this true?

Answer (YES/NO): NO